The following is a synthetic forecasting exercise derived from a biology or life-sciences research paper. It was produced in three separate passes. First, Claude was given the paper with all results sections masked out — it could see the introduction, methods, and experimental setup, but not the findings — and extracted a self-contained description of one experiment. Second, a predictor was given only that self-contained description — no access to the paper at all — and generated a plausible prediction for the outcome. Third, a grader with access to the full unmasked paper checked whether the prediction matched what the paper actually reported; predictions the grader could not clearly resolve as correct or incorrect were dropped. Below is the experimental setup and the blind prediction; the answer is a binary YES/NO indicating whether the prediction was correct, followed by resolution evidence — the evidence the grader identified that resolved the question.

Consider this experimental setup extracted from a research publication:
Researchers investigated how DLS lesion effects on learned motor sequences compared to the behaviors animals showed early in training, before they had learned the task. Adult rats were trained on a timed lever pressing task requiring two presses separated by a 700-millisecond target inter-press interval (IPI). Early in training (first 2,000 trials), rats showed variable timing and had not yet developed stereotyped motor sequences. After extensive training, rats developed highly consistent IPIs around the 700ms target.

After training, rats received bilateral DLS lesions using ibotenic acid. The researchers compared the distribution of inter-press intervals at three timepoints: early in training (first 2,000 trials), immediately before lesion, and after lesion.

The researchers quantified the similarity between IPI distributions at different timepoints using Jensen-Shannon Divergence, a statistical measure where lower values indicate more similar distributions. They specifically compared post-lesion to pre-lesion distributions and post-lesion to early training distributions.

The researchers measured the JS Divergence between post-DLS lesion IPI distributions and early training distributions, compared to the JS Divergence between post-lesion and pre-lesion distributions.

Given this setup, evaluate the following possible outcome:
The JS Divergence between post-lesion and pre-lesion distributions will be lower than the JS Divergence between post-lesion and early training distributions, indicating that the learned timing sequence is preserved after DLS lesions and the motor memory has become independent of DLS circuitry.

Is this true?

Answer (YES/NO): NO